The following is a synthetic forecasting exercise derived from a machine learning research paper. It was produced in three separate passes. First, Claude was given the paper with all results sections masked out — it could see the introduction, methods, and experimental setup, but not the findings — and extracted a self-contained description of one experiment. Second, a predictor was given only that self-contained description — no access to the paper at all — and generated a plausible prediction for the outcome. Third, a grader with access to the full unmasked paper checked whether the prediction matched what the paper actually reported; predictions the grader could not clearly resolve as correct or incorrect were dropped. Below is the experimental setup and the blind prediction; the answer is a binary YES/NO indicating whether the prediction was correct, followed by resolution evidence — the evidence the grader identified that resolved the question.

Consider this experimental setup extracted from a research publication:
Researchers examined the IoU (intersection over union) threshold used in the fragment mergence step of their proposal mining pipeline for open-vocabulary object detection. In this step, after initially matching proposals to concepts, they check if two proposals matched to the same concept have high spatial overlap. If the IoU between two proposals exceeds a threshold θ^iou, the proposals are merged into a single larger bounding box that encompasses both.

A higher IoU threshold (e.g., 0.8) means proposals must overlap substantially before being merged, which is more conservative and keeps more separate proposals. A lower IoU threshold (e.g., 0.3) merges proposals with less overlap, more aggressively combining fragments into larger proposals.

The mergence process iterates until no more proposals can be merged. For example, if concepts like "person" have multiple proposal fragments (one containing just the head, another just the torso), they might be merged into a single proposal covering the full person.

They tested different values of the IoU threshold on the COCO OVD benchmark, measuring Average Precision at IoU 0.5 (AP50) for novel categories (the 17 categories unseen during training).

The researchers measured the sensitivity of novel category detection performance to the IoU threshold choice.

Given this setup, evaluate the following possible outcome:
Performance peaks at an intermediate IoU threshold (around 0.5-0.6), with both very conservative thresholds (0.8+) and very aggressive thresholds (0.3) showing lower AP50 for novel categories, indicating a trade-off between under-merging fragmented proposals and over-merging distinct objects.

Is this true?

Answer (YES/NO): YES